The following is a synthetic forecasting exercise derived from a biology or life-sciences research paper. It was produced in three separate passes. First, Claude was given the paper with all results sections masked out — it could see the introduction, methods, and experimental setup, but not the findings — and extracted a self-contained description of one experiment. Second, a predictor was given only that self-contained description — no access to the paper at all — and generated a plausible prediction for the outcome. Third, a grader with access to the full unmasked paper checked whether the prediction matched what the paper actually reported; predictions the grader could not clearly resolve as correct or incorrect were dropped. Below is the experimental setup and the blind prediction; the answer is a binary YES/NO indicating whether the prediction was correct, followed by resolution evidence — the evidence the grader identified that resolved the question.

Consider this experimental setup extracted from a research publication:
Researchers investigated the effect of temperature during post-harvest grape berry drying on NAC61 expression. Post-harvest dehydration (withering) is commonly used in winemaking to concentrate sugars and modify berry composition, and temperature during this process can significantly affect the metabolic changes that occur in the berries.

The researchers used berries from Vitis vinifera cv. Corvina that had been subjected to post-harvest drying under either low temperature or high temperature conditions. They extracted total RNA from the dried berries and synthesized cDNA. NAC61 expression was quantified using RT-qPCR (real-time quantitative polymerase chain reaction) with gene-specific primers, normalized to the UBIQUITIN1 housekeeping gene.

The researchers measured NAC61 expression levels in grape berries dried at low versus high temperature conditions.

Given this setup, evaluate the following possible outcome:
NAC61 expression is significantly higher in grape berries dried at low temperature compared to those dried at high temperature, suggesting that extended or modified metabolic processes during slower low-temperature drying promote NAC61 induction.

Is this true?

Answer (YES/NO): NO